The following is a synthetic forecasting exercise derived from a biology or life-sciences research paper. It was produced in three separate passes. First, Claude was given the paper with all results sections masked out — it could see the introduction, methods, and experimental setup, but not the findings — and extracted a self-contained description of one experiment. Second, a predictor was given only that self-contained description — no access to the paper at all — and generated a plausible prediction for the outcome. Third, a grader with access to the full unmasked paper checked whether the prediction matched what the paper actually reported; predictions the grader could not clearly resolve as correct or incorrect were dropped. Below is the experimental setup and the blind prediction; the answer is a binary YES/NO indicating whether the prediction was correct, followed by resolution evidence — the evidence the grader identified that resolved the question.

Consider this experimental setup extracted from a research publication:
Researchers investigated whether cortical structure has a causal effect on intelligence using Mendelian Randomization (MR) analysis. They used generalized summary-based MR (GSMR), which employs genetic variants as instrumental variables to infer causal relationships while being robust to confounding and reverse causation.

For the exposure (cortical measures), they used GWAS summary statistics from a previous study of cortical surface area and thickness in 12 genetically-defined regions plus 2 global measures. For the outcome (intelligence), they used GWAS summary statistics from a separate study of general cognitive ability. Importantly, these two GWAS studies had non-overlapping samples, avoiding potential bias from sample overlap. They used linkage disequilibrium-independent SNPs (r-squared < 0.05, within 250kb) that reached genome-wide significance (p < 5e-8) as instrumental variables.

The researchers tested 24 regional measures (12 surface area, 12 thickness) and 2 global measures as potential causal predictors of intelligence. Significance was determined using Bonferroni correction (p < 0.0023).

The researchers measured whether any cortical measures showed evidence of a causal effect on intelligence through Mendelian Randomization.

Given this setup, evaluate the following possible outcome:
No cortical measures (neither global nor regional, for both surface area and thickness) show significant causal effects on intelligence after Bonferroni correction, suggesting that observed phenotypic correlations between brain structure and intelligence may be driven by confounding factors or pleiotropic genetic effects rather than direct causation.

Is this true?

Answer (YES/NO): NO